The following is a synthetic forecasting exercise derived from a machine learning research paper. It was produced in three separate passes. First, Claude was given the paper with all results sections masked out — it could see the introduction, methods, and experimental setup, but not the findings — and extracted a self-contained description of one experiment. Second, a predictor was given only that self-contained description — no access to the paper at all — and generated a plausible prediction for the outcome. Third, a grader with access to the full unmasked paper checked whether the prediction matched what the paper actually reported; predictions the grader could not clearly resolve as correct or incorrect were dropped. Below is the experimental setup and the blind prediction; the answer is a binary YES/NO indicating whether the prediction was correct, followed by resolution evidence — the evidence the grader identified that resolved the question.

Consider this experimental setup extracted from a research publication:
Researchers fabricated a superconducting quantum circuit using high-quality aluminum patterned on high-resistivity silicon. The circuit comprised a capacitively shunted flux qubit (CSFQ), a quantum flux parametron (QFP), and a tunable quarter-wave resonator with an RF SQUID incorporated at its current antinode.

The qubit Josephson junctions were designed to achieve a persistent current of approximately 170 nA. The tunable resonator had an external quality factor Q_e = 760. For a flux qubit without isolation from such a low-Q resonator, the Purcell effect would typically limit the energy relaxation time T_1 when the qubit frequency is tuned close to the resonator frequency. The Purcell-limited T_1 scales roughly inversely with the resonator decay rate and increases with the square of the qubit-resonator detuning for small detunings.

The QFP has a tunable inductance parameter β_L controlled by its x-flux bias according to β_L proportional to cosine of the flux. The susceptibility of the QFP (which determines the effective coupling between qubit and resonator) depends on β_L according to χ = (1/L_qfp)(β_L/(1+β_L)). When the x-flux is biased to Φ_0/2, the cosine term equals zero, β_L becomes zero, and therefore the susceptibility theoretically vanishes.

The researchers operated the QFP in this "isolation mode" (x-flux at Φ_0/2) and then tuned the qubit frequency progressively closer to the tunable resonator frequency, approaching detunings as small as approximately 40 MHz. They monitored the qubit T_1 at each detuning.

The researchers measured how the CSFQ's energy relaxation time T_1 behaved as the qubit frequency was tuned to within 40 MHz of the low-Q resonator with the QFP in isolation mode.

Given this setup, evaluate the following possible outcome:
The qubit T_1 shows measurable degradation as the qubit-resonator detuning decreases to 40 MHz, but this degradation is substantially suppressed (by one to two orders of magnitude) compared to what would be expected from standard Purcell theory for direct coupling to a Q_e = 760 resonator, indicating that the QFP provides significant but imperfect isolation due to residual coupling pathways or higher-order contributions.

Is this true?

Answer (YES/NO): NO